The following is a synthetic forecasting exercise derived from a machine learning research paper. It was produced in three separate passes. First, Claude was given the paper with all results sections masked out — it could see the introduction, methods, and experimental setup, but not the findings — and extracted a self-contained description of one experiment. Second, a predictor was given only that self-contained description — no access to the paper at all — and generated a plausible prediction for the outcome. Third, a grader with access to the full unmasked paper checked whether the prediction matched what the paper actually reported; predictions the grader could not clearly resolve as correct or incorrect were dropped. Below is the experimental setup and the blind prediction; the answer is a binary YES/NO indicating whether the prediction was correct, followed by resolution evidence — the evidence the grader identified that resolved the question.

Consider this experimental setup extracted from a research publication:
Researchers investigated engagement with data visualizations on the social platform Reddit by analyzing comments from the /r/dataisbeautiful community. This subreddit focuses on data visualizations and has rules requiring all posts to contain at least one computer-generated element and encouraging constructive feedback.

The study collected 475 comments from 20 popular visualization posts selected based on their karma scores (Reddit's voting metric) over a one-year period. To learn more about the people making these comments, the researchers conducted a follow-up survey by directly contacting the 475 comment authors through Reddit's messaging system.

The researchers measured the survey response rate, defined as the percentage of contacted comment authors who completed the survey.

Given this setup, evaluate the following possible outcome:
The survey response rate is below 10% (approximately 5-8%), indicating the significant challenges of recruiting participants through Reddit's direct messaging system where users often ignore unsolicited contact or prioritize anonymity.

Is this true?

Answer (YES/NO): NO